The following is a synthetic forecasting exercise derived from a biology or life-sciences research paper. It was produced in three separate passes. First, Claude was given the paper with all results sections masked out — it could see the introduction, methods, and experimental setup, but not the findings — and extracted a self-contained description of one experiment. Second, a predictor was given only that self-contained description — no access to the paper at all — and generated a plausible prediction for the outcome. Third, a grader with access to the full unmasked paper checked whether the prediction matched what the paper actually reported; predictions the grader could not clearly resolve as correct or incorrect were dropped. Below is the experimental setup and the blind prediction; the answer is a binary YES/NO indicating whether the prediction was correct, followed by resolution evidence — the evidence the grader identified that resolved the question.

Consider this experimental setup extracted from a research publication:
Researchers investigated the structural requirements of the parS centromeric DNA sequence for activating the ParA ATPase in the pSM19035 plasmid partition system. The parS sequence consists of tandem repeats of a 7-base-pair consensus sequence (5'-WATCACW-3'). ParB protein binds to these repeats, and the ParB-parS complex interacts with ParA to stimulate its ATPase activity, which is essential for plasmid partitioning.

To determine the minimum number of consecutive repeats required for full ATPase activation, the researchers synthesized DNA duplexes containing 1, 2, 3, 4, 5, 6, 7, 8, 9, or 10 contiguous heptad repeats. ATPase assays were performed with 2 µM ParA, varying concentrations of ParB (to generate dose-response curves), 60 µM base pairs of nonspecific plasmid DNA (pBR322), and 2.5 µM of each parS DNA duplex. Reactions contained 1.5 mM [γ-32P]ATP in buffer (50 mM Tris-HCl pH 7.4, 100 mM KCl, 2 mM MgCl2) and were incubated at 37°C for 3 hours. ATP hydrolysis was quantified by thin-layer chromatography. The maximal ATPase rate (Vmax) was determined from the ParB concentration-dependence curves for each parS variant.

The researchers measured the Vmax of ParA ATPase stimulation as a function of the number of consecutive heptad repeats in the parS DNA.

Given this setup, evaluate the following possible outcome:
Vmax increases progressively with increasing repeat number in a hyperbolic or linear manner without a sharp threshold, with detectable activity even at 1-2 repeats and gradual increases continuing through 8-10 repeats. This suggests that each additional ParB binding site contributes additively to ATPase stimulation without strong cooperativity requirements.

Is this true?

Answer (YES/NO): NO